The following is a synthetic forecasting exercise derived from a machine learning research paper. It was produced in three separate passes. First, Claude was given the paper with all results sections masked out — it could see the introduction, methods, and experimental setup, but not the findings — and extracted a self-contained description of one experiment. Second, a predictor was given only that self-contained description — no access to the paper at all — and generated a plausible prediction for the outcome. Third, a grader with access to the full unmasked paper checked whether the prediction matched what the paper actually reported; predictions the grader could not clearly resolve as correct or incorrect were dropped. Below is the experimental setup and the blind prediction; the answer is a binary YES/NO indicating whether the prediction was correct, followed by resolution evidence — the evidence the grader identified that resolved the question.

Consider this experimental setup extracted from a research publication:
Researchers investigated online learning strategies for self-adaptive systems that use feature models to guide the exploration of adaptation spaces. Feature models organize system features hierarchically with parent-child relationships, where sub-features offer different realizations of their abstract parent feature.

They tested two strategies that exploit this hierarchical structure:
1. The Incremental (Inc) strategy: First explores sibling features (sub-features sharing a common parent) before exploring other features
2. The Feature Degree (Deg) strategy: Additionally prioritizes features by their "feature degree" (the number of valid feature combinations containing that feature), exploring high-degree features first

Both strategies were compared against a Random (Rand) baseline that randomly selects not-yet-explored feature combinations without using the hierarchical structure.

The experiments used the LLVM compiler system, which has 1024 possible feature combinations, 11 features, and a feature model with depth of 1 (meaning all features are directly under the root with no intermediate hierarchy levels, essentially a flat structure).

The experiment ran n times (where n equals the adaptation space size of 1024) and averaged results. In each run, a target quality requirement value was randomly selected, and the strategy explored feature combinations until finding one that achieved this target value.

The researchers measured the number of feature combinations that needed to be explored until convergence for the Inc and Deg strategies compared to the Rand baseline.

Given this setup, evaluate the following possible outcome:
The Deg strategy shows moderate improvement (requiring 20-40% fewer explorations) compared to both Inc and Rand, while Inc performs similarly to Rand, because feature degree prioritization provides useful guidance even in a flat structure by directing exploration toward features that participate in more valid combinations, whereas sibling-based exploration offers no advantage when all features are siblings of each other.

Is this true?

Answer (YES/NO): NO